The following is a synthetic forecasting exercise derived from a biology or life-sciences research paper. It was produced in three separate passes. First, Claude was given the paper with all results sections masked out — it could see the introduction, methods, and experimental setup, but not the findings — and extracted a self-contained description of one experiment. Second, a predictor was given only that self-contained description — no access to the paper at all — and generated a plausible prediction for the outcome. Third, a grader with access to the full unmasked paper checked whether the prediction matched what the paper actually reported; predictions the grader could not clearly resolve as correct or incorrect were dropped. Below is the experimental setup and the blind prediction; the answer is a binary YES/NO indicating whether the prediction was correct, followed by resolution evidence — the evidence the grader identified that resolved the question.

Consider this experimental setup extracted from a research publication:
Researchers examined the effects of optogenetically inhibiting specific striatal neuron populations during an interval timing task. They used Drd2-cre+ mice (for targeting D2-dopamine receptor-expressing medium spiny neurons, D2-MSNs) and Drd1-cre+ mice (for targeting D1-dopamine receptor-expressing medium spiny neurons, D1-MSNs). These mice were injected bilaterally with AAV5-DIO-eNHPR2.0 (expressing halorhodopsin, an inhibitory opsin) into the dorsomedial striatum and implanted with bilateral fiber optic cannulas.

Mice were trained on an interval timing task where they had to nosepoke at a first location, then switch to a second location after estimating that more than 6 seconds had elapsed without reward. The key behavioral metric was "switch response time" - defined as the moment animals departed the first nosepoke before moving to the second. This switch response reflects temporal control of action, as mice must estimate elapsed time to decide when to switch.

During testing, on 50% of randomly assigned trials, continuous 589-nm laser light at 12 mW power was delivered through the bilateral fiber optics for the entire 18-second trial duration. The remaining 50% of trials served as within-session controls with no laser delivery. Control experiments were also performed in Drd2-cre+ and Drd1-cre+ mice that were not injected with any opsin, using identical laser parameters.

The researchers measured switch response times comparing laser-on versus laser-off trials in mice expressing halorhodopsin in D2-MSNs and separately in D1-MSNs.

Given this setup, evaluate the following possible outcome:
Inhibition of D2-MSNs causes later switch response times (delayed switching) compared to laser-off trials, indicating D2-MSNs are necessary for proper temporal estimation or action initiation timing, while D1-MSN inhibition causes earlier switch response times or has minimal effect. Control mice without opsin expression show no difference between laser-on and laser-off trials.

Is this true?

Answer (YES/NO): NO